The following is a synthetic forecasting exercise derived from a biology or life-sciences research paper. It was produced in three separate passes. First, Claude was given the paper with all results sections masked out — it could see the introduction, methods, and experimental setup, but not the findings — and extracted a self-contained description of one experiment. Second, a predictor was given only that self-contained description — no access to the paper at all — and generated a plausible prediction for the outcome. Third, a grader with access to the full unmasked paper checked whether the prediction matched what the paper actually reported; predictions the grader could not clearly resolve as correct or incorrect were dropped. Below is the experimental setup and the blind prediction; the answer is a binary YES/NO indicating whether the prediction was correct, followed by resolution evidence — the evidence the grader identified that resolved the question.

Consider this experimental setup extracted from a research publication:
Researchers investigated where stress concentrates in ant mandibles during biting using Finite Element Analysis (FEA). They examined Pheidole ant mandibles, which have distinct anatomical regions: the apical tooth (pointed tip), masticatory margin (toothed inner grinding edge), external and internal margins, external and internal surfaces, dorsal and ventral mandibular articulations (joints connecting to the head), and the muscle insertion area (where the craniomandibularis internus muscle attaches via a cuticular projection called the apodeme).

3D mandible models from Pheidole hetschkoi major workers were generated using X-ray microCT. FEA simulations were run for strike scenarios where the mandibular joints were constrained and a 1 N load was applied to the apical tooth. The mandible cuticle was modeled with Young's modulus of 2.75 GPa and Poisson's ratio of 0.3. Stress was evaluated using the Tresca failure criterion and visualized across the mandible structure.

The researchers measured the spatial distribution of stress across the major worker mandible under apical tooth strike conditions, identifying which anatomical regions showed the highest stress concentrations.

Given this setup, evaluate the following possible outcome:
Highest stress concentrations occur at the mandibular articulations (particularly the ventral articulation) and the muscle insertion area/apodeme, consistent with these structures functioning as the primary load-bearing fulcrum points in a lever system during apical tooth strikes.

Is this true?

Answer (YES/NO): NO